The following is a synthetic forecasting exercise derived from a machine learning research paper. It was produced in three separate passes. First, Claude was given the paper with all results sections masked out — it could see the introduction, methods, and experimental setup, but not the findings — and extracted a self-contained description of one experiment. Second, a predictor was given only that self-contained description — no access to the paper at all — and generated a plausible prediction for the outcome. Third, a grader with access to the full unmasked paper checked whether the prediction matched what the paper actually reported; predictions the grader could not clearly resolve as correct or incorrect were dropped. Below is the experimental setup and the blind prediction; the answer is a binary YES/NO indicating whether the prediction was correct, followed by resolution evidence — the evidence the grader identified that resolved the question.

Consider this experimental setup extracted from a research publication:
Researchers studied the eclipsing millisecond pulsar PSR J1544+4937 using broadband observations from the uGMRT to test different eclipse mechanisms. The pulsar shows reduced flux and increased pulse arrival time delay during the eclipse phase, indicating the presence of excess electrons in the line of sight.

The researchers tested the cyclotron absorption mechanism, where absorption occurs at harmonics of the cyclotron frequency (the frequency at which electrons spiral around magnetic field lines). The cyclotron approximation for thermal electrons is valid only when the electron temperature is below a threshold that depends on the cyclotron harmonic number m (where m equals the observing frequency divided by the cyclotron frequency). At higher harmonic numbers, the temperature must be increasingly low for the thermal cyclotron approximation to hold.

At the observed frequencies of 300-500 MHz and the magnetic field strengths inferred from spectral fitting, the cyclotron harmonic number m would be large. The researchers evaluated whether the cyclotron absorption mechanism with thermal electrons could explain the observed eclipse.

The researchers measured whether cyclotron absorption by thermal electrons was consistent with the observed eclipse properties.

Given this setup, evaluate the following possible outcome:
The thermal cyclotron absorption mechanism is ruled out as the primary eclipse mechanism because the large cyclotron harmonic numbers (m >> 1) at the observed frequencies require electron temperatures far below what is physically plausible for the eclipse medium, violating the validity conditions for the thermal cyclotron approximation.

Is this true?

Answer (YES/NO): NO